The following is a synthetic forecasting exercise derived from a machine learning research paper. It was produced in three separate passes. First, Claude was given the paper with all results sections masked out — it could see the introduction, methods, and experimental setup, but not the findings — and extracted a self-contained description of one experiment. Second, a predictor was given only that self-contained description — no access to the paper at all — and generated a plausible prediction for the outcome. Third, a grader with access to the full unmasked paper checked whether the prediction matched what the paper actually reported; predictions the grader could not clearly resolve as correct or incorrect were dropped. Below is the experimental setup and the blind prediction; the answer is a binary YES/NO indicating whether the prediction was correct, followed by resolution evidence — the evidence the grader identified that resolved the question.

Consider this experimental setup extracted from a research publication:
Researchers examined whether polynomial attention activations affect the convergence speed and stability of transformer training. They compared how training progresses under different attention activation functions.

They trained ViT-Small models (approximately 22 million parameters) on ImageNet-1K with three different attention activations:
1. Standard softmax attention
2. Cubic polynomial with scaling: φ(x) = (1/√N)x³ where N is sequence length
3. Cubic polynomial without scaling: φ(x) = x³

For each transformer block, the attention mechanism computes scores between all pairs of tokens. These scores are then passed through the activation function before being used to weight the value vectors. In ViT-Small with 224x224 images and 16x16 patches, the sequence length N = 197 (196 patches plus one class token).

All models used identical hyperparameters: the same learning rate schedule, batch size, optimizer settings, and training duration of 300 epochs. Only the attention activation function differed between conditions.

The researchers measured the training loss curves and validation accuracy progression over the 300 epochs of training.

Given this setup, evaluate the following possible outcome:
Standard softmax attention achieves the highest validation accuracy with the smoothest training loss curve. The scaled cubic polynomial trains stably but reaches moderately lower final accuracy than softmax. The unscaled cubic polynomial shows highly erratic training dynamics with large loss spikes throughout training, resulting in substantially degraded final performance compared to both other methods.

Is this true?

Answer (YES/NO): NO